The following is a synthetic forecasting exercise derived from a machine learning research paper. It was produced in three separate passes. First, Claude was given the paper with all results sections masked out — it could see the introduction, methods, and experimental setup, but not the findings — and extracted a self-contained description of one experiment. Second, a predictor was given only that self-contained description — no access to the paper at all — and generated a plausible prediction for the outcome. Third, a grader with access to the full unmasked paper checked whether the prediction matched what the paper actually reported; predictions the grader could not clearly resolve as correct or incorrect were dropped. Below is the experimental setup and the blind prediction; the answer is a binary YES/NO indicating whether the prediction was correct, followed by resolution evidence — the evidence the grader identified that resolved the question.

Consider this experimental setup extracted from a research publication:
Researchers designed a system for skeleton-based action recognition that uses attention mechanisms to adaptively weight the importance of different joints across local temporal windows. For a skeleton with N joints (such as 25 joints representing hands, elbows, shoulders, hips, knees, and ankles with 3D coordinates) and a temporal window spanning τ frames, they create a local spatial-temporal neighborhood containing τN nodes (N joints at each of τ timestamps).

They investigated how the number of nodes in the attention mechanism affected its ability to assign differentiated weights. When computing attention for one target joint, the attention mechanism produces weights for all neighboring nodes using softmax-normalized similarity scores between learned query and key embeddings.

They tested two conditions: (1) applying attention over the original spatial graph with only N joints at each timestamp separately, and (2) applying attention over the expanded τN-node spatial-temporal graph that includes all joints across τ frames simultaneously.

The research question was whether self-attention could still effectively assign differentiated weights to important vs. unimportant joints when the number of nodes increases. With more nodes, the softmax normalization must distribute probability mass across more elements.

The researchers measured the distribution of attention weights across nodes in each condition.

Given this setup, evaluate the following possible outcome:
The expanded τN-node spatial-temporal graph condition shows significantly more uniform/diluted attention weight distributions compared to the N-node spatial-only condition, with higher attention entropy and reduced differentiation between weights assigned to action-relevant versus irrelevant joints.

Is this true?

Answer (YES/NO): YES